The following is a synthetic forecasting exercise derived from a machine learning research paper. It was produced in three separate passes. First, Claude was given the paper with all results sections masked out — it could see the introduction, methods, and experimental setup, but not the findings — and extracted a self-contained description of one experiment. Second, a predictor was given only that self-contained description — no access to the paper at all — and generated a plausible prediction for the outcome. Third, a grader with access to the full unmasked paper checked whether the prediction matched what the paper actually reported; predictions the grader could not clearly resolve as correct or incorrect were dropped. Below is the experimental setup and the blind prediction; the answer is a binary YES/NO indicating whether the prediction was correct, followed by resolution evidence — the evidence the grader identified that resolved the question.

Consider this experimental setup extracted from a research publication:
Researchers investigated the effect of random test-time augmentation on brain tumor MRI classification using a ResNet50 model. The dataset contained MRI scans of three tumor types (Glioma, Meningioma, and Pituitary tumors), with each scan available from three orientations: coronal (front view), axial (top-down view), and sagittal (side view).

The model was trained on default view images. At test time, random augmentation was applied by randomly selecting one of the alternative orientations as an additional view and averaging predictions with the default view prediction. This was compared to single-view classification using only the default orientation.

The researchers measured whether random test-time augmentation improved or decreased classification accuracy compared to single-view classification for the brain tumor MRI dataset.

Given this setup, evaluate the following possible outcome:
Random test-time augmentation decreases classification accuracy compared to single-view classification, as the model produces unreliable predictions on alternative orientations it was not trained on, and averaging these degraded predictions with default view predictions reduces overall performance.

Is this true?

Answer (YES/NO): NO